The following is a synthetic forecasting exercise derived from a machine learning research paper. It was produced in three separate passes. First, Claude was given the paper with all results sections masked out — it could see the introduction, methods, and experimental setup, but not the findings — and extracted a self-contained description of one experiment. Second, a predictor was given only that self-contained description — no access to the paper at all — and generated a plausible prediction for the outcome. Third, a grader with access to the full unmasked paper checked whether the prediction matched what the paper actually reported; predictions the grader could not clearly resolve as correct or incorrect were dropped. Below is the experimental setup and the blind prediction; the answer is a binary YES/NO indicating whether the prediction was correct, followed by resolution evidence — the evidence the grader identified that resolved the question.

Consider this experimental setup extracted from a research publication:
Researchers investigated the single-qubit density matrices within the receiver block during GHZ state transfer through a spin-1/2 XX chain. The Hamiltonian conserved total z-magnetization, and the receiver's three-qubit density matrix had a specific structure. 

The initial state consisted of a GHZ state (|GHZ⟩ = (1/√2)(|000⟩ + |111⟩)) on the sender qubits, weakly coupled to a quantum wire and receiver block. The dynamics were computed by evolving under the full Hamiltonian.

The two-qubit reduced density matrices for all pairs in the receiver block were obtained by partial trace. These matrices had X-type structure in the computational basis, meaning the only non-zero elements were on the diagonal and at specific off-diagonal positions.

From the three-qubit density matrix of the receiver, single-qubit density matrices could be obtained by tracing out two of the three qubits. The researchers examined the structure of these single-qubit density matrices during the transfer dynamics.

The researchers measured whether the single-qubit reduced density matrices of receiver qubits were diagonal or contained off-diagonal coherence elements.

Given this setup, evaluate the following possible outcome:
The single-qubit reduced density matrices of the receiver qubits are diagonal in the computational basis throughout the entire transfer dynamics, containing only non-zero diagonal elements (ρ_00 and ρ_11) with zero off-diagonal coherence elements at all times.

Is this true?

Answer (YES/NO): YES